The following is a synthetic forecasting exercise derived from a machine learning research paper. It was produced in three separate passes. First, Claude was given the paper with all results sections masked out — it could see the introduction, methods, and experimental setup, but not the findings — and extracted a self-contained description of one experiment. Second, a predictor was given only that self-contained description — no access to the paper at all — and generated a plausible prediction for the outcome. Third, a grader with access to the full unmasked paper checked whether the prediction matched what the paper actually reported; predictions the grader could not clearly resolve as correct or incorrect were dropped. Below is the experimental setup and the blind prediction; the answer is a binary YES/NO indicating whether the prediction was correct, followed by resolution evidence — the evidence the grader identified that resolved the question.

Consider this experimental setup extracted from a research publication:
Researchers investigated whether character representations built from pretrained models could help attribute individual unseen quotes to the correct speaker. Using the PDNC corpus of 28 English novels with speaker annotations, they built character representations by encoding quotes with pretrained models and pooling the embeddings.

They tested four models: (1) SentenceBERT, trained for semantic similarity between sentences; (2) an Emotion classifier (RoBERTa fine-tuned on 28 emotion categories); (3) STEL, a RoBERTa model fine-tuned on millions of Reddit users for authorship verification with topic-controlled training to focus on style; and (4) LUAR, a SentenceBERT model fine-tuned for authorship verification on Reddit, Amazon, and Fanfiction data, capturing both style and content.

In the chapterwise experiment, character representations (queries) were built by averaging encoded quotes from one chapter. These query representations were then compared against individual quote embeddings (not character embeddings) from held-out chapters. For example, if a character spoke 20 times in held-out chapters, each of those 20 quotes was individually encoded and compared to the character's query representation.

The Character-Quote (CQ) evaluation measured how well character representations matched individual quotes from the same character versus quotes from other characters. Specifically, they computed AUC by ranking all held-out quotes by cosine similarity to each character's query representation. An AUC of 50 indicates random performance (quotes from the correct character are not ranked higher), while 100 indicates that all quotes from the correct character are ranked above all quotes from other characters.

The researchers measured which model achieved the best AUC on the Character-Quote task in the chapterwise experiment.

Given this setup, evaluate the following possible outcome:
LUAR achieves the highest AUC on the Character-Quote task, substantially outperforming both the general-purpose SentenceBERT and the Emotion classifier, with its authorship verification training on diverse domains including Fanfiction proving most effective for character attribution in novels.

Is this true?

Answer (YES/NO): NO